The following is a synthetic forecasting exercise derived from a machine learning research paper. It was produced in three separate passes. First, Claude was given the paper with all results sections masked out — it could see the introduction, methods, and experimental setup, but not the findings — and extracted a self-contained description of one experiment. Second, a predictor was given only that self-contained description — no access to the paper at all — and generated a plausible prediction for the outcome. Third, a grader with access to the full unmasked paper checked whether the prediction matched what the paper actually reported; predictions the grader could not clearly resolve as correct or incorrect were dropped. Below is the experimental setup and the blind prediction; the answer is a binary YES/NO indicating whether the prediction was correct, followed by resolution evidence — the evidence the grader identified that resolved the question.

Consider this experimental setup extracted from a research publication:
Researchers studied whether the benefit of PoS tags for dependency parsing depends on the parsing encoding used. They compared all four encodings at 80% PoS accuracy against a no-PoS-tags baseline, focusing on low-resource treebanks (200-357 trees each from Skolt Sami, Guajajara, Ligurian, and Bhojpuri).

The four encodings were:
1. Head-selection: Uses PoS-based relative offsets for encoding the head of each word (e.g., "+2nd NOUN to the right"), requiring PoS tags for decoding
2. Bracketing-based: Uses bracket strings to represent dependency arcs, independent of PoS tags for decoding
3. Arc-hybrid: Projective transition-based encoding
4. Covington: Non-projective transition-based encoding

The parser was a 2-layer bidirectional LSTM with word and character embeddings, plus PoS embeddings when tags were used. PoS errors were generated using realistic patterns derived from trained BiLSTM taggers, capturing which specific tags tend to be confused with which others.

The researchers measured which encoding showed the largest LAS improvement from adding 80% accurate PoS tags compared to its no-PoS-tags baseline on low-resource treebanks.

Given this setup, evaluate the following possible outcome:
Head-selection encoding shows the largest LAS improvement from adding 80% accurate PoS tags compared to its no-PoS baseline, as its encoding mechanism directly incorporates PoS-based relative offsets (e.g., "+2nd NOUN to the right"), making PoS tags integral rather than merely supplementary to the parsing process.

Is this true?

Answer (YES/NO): NO